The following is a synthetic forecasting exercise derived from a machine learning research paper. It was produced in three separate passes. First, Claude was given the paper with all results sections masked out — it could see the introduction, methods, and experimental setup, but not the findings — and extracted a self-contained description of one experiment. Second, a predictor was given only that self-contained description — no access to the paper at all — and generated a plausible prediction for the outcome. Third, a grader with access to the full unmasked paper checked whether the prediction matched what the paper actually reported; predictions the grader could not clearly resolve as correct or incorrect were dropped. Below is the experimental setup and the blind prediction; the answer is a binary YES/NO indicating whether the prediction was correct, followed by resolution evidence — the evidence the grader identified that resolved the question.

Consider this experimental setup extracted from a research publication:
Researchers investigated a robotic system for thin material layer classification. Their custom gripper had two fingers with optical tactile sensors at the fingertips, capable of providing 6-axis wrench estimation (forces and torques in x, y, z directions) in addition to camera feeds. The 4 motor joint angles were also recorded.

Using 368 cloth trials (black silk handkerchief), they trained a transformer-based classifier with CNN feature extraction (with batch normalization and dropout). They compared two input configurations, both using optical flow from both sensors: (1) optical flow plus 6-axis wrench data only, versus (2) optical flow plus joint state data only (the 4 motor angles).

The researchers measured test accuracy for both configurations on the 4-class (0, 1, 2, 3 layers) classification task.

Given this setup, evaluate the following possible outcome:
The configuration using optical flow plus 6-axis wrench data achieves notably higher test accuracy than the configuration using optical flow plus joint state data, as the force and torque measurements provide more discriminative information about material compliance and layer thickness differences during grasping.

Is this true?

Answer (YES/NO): NO